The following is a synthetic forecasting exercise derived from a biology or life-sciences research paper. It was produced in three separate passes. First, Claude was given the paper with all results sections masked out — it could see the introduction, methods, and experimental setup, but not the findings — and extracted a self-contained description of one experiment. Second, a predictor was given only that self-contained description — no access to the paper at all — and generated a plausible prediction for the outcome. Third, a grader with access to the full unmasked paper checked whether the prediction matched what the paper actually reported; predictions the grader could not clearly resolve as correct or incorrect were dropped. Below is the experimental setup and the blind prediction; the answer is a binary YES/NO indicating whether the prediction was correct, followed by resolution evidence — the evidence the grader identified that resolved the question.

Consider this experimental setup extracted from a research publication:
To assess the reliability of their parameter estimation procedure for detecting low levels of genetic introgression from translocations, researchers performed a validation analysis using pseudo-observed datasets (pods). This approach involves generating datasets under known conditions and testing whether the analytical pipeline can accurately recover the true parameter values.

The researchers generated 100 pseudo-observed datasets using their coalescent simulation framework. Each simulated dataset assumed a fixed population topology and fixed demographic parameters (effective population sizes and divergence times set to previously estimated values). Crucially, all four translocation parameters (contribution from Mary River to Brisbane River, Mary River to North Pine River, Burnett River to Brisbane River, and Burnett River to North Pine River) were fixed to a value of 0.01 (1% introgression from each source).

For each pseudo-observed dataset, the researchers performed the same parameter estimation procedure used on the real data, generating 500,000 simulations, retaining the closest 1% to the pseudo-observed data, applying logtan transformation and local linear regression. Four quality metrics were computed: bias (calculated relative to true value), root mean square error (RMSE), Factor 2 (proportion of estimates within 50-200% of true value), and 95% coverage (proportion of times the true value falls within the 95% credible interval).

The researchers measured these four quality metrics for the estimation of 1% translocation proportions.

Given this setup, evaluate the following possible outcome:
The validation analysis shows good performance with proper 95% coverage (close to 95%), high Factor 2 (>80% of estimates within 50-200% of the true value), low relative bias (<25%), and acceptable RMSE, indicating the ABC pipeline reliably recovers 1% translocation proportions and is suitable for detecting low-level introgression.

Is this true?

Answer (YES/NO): NO